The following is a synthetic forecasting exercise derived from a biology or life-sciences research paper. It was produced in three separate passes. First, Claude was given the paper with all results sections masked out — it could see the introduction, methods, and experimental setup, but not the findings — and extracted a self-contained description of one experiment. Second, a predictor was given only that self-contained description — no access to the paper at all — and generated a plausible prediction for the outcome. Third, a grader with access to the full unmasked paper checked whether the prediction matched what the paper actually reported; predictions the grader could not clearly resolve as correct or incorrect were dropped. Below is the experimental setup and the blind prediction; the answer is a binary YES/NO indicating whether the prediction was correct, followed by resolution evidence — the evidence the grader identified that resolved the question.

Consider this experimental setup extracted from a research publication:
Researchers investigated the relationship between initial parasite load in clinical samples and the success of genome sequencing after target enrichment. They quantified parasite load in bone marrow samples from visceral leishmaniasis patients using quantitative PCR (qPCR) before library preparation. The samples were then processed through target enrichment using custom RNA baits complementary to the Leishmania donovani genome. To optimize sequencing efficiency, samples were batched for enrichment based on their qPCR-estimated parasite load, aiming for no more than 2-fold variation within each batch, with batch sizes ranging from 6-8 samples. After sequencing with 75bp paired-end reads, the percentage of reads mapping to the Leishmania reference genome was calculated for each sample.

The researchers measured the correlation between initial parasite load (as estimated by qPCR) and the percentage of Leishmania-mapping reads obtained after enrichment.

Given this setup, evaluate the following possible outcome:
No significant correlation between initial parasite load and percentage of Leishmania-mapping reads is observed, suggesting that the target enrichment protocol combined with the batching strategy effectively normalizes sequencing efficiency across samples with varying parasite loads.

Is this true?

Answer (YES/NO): NO